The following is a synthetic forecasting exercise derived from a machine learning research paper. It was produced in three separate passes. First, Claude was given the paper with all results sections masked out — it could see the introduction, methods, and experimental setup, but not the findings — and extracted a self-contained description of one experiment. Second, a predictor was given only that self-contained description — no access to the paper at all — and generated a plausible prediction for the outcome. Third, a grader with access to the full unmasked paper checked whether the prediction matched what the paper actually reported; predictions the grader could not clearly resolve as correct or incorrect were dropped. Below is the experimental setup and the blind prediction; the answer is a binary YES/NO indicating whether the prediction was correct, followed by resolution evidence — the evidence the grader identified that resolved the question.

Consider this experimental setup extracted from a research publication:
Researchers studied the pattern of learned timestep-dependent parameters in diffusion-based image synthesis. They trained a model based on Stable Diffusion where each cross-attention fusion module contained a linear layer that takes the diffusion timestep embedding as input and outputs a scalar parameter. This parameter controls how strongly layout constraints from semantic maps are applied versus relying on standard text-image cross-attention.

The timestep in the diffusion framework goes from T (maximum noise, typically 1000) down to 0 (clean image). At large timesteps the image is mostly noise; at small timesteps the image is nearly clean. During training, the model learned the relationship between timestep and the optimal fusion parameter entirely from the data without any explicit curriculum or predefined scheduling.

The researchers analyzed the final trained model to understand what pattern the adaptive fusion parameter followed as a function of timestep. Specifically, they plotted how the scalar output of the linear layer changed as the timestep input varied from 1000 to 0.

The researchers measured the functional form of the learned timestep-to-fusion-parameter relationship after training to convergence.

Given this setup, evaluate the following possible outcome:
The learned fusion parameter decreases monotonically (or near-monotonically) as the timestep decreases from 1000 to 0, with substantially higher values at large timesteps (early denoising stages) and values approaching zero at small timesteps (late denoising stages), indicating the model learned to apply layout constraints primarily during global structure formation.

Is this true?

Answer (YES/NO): YES